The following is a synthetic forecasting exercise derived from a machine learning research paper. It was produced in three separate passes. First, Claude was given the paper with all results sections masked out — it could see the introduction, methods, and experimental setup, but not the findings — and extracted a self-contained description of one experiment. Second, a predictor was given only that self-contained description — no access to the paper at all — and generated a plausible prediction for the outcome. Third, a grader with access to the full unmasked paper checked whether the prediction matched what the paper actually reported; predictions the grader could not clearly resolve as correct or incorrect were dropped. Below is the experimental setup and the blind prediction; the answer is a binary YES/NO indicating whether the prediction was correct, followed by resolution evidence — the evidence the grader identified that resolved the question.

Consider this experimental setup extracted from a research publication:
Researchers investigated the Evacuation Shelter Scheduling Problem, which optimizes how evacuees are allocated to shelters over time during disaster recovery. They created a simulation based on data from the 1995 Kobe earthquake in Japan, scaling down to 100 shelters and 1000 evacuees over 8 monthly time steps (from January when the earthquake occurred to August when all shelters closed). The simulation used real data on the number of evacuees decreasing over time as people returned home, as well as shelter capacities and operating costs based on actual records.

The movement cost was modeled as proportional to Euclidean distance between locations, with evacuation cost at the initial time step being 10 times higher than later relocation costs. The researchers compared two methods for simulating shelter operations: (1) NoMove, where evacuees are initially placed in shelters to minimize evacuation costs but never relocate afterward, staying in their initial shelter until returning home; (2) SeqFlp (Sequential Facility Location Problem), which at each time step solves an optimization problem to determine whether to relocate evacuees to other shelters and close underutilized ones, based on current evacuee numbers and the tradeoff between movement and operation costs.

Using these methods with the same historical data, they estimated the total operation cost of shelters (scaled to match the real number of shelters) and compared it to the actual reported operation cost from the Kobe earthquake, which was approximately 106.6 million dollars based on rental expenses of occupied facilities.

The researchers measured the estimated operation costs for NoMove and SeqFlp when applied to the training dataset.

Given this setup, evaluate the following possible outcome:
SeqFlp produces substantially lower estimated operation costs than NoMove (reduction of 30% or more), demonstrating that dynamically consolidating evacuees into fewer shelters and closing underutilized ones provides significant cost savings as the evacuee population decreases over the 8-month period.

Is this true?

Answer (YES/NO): YES